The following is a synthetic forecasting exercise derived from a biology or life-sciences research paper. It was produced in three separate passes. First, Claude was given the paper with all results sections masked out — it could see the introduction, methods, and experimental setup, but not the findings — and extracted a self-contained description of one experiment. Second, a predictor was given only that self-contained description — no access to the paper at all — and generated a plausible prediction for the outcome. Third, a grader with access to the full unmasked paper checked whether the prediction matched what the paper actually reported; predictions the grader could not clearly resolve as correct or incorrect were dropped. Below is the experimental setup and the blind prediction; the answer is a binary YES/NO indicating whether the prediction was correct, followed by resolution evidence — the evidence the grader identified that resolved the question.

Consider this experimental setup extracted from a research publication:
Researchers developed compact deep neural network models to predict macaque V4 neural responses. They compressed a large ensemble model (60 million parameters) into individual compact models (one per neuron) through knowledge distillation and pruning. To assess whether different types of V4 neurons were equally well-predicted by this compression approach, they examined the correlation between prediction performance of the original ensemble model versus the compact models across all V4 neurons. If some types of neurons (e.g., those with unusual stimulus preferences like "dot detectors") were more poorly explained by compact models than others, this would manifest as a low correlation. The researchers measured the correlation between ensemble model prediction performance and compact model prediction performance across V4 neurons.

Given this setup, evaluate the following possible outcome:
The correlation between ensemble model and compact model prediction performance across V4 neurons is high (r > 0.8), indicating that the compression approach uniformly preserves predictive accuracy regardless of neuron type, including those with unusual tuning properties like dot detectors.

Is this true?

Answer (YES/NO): YES